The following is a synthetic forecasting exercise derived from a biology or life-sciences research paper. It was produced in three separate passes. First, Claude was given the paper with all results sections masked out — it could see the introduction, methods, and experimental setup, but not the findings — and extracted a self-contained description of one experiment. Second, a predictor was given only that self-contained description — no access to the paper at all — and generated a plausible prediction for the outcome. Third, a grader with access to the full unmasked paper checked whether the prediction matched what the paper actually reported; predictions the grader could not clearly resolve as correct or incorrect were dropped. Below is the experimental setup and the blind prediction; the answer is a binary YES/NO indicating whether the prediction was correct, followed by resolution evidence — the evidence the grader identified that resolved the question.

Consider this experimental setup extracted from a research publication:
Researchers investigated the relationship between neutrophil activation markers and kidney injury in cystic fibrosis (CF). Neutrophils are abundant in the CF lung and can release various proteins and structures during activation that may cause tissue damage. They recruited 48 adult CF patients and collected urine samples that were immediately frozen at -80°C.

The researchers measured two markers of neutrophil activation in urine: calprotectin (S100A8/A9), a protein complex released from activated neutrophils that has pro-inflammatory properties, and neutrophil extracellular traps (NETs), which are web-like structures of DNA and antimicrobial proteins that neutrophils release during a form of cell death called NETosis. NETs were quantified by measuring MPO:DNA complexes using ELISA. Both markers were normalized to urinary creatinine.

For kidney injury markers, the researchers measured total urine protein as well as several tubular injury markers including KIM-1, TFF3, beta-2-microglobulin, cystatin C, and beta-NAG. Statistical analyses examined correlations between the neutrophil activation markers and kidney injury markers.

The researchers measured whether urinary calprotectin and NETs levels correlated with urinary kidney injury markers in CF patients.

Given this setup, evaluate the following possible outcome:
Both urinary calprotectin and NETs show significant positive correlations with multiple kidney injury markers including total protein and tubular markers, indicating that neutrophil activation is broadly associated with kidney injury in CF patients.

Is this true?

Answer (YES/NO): NO